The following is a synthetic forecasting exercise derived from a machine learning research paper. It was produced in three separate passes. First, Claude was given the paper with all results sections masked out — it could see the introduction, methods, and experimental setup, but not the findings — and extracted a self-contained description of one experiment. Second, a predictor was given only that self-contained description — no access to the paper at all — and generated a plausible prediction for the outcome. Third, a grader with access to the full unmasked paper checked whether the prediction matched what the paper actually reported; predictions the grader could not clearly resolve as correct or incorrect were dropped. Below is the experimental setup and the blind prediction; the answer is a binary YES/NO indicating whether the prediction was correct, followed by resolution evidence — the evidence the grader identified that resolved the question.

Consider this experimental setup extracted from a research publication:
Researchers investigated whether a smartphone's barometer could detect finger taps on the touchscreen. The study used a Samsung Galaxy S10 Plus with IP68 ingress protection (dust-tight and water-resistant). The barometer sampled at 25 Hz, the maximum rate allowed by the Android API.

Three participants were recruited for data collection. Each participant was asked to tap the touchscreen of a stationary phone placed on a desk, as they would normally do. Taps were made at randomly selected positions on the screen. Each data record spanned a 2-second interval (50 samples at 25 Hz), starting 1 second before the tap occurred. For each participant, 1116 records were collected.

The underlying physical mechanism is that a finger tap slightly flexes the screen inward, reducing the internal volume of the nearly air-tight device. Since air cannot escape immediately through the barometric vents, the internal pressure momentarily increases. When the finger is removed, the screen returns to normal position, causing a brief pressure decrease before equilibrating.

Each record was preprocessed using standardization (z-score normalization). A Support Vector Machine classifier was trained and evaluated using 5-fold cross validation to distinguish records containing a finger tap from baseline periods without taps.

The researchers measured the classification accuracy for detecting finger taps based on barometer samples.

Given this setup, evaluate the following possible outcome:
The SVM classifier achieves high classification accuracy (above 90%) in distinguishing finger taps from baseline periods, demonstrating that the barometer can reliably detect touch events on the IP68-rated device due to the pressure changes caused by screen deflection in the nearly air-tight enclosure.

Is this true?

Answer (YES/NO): YES